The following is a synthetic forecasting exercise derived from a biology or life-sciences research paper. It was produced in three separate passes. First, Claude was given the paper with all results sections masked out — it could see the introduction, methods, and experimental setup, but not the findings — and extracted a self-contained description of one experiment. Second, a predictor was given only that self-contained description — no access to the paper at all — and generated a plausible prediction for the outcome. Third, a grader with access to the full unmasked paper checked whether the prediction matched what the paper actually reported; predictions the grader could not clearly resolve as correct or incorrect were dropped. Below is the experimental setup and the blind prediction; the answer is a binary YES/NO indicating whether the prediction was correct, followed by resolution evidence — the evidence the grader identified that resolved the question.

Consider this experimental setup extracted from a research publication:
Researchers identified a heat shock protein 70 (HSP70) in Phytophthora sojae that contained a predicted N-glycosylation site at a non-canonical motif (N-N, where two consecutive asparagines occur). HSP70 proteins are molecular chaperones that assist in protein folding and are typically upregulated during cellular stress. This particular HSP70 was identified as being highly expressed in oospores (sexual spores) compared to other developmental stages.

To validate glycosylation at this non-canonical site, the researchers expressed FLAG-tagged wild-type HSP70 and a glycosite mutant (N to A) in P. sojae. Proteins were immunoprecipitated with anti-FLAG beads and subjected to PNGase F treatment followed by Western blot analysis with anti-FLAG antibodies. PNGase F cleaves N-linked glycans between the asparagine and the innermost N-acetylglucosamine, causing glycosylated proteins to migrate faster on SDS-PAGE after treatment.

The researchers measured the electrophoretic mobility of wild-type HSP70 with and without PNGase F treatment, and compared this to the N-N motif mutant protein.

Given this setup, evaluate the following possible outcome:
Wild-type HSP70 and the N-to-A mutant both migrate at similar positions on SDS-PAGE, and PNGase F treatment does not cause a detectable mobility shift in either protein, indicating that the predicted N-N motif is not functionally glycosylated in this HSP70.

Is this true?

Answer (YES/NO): NO